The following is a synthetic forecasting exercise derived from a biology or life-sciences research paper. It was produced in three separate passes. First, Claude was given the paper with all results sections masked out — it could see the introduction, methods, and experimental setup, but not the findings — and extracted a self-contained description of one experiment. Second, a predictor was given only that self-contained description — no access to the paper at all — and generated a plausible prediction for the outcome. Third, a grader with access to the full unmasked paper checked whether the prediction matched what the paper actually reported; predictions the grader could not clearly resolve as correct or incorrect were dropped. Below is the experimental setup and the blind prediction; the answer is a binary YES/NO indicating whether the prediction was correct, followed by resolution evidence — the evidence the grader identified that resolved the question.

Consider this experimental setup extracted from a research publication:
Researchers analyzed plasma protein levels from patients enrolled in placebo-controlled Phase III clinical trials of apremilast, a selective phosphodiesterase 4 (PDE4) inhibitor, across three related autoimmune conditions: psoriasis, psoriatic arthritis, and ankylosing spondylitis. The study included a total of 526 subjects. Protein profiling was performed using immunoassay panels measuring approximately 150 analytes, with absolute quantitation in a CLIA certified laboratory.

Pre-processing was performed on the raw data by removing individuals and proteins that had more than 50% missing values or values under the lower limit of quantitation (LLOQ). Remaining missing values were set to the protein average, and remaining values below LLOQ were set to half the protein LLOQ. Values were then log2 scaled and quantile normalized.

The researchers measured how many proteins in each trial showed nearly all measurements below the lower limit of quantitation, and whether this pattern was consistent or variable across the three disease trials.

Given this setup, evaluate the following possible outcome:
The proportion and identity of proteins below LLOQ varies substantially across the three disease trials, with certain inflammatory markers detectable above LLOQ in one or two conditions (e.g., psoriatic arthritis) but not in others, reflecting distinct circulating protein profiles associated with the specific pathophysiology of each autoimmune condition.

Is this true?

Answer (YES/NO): NO